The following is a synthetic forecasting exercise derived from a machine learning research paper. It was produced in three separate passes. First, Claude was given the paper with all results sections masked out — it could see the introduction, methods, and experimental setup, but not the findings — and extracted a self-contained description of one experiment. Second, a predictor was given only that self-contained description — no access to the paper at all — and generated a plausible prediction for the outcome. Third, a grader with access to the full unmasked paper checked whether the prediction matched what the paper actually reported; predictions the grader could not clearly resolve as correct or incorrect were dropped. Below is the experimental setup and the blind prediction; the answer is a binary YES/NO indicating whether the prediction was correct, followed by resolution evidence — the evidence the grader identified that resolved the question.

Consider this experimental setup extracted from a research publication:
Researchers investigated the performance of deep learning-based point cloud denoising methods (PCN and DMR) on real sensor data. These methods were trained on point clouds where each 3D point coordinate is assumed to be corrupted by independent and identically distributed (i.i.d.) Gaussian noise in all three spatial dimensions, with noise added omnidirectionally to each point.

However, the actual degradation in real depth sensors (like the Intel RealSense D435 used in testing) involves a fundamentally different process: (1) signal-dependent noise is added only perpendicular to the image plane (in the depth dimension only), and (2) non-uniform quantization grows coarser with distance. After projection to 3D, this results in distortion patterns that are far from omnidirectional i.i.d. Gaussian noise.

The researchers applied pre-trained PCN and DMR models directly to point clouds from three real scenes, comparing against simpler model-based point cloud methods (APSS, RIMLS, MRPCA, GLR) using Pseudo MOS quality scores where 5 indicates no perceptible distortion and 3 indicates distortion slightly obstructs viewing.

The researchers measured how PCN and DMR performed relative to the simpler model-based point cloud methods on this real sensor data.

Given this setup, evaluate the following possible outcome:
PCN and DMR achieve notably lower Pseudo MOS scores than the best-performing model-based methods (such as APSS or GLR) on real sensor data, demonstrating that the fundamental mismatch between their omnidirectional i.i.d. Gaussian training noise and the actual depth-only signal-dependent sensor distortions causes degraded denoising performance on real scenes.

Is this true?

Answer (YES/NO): NO